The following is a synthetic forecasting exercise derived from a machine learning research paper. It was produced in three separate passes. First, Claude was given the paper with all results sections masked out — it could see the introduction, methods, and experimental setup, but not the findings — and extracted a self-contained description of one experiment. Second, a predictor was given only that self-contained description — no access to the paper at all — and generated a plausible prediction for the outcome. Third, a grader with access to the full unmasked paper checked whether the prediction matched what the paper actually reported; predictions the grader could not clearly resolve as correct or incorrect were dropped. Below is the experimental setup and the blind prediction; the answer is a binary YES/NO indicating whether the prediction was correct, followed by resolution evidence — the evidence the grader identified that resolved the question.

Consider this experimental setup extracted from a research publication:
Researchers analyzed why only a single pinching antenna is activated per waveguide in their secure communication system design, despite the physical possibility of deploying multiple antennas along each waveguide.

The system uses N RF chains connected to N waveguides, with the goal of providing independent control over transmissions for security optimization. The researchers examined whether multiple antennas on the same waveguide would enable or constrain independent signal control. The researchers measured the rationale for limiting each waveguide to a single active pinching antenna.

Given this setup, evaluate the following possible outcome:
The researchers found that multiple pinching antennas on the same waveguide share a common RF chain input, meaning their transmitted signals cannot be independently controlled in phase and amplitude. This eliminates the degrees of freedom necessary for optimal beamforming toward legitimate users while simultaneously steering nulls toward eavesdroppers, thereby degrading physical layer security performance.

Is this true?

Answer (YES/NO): YES